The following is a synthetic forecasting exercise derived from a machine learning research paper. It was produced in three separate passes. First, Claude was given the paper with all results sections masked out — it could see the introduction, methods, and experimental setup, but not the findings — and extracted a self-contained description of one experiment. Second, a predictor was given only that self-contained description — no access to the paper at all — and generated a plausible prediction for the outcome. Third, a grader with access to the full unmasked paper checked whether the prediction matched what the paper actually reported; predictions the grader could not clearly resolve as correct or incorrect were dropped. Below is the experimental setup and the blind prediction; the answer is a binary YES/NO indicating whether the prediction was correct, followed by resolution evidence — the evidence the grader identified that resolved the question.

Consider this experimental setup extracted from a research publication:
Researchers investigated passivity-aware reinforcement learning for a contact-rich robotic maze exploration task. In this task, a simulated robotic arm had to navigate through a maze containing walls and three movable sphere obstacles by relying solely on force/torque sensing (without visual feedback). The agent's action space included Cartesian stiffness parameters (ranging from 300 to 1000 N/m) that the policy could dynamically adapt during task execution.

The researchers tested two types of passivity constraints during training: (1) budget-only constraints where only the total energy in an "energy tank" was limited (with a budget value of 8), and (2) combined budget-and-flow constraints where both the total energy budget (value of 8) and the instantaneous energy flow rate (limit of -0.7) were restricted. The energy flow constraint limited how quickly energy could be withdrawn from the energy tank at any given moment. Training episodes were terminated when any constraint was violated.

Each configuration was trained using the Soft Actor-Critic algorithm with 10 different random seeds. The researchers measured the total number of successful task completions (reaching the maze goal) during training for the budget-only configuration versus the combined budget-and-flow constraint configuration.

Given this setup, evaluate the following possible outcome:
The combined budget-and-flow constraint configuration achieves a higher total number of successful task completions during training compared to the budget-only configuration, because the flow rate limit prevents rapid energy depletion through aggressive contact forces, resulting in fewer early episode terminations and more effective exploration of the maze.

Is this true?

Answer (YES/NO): NO